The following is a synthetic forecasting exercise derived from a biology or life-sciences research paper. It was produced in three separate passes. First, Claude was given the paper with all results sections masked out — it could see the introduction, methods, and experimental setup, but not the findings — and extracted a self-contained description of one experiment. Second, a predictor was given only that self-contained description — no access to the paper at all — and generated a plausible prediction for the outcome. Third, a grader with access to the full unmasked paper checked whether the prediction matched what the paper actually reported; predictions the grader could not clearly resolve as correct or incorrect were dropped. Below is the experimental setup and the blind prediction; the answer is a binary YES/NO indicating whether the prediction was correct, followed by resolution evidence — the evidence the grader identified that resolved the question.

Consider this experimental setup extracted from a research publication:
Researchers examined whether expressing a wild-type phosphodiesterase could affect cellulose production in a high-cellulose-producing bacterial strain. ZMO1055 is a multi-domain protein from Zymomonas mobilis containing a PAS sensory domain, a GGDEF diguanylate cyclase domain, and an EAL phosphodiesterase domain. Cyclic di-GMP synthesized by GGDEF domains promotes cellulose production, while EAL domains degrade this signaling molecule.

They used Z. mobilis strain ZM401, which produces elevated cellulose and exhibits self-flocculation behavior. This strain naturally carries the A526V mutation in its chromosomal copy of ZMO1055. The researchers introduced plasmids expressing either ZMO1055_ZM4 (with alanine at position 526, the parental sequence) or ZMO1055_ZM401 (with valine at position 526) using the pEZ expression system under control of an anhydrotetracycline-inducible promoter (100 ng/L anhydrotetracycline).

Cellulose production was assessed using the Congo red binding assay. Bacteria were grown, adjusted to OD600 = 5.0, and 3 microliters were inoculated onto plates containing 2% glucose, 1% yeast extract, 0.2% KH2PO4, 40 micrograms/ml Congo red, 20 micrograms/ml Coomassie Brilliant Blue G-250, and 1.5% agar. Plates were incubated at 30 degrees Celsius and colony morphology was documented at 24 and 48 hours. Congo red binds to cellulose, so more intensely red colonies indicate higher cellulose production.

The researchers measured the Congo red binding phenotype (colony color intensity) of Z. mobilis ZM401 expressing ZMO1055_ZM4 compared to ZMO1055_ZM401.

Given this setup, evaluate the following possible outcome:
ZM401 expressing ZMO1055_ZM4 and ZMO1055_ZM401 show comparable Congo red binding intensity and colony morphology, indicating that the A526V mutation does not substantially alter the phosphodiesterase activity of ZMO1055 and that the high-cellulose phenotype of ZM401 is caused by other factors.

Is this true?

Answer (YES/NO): NO